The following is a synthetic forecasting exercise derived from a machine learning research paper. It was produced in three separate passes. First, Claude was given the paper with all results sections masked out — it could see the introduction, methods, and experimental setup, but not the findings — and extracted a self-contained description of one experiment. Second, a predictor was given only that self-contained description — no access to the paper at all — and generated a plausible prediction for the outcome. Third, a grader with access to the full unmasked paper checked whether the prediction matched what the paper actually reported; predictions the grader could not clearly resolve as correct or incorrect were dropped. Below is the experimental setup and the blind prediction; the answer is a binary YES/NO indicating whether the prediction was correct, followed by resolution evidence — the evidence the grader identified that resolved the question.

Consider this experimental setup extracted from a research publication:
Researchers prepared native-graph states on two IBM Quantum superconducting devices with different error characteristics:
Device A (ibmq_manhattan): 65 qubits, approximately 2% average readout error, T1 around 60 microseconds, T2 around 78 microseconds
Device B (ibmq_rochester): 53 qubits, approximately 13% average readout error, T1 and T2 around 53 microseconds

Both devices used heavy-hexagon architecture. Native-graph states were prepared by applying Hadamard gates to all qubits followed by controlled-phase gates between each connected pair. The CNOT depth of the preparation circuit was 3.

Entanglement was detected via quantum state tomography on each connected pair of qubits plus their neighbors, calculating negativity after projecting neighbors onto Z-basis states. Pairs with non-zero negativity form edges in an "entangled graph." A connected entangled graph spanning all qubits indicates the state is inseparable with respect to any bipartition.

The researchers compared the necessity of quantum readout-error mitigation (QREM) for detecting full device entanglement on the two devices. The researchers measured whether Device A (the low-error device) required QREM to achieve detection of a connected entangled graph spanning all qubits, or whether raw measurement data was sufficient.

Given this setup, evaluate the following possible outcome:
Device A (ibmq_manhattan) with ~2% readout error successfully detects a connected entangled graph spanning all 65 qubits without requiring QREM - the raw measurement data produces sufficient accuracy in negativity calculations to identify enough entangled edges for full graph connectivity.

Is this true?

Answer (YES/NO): YES